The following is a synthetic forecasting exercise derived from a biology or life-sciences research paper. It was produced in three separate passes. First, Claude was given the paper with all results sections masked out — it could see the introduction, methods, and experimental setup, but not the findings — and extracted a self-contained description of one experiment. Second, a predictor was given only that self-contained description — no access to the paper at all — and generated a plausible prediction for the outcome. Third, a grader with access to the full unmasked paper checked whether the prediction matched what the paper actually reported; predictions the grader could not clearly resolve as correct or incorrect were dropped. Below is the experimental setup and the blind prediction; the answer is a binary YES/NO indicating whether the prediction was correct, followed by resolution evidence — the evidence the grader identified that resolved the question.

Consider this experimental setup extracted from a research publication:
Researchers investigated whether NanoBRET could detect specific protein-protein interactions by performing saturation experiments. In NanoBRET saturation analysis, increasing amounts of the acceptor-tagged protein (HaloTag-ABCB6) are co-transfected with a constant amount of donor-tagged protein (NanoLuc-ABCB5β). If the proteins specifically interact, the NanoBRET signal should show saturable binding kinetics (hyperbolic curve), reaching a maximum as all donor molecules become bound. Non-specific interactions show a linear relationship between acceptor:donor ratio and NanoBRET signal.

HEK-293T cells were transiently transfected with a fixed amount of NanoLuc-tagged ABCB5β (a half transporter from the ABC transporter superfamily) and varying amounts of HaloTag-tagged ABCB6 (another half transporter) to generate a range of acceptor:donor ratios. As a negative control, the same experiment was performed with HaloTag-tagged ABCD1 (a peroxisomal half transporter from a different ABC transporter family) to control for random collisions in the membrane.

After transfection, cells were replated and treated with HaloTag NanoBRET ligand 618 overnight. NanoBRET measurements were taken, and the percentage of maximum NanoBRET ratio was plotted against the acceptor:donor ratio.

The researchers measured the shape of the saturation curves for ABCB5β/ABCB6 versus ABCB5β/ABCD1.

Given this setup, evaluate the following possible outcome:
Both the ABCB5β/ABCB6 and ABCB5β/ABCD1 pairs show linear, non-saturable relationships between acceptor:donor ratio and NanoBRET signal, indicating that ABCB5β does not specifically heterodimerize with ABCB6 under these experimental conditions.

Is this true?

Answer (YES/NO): NO